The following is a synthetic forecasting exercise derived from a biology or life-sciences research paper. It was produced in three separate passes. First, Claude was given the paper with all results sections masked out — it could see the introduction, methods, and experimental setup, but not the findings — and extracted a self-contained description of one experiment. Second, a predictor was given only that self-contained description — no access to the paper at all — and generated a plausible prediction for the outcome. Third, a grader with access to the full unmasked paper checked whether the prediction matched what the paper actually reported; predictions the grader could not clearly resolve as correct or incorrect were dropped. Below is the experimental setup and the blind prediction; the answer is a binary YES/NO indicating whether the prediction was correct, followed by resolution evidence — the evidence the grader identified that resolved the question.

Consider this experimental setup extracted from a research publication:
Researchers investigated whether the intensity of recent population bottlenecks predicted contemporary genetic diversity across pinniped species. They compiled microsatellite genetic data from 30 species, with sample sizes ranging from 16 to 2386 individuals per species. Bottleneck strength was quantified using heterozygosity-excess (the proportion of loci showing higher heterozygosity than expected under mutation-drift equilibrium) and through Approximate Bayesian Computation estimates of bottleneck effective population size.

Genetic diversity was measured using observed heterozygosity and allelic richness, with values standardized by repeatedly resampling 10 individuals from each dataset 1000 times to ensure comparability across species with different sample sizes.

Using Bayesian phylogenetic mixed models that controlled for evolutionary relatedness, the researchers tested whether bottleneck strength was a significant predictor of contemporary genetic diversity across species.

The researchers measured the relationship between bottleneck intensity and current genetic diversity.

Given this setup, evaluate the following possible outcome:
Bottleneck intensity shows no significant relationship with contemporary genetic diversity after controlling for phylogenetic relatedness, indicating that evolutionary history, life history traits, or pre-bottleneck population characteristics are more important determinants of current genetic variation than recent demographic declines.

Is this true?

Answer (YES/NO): NO